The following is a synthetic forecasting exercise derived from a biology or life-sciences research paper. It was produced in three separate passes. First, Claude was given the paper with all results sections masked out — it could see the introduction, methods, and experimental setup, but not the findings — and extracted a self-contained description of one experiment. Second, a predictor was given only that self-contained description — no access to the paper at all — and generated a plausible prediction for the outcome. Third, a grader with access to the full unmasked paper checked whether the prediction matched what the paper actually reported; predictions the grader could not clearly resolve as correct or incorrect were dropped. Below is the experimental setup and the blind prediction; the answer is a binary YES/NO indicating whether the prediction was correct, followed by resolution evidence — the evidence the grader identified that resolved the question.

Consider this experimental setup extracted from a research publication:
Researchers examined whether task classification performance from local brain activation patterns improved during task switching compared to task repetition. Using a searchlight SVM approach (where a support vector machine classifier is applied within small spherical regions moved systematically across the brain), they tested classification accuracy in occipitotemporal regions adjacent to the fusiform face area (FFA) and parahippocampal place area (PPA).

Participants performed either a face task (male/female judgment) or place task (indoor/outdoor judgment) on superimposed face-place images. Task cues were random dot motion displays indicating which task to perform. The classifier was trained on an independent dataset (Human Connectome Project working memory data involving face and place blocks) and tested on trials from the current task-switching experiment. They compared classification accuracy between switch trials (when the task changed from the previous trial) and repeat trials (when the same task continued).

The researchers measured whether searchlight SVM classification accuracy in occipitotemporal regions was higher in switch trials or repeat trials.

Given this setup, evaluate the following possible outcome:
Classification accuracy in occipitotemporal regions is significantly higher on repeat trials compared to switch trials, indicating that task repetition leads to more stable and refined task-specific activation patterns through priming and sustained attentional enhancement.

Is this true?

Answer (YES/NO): NO